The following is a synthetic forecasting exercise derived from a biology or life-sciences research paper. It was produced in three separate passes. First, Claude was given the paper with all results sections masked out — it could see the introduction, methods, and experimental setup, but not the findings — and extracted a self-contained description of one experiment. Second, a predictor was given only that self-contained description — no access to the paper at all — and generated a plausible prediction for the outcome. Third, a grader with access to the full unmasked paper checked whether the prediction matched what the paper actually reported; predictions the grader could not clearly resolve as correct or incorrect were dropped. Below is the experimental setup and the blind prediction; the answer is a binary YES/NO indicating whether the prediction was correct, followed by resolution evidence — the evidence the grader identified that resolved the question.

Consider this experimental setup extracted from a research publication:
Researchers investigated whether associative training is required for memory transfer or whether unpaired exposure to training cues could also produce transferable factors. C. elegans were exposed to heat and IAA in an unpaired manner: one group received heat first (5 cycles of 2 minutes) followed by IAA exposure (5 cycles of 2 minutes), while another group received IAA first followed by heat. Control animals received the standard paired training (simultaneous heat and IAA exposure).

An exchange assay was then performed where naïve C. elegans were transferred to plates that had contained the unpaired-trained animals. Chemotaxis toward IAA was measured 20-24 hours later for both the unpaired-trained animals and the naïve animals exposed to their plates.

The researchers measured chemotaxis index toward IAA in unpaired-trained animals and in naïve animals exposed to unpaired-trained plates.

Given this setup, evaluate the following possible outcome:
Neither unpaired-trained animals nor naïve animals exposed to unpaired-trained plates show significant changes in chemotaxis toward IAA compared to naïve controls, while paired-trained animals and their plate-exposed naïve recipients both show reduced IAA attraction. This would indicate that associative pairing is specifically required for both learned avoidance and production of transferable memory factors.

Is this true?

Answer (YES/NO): YES